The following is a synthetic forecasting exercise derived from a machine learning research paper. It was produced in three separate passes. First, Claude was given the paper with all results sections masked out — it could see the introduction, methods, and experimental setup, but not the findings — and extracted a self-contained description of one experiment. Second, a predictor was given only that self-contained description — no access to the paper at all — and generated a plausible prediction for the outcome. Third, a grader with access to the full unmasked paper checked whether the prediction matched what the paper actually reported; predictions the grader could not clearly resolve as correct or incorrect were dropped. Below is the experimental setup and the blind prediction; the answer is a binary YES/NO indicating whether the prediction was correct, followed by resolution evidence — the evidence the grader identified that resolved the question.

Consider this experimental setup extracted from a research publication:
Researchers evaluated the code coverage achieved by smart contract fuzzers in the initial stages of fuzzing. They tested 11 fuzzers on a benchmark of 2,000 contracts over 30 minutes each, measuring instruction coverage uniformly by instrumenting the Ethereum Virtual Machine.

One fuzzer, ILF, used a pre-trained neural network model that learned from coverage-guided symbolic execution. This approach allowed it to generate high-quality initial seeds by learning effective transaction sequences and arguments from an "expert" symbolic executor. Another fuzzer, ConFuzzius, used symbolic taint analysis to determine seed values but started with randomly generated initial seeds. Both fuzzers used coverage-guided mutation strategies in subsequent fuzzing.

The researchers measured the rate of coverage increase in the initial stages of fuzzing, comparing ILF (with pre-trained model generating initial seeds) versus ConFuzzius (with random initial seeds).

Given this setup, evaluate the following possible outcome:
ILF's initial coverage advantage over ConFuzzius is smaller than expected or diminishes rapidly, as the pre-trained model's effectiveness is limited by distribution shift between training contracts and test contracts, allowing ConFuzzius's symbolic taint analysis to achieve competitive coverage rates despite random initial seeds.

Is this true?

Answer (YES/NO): NO